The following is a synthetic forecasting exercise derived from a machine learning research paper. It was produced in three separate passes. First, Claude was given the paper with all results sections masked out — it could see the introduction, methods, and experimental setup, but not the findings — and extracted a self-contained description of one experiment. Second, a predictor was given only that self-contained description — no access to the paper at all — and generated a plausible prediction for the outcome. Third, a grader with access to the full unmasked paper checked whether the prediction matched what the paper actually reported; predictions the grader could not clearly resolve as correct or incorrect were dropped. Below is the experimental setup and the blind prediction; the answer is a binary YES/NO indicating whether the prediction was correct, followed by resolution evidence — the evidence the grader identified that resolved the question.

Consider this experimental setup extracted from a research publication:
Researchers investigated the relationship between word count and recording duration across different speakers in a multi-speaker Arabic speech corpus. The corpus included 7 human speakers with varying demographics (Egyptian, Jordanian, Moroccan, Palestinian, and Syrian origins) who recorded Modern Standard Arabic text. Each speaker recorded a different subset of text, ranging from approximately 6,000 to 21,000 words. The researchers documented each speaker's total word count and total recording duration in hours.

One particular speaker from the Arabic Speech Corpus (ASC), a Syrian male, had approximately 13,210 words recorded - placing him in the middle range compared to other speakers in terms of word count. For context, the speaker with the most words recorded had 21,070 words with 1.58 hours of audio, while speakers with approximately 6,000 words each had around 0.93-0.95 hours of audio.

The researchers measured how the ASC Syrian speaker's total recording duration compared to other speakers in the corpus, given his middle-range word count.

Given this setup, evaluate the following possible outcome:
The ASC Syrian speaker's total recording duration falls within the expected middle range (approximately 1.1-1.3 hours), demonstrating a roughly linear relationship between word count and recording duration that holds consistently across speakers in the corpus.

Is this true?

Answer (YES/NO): NO